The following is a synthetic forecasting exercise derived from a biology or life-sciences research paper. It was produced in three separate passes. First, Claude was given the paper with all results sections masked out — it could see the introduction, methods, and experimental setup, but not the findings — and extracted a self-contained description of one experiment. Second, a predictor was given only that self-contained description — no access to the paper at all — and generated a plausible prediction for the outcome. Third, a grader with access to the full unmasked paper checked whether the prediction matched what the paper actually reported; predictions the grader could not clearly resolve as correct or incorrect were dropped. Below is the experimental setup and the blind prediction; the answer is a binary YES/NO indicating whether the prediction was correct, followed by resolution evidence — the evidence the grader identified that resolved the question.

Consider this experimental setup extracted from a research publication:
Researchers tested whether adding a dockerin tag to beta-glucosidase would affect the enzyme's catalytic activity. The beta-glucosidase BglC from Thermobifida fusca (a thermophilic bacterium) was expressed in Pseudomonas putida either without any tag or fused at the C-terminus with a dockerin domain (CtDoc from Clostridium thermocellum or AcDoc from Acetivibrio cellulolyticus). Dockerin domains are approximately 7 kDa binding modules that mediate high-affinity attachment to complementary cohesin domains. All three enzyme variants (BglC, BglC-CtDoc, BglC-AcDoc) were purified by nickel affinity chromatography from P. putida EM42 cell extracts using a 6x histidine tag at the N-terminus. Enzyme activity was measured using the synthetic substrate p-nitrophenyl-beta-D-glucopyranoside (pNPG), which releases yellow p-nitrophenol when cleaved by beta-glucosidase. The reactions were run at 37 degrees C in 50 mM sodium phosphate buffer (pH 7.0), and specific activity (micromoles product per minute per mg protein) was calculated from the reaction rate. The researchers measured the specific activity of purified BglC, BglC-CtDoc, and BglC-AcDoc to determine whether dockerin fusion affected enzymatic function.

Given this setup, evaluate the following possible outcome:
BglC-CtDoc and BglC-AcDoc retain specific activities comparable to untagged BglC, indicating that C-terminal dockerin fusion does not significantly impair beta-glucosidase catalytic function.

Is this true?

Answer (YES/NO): YES